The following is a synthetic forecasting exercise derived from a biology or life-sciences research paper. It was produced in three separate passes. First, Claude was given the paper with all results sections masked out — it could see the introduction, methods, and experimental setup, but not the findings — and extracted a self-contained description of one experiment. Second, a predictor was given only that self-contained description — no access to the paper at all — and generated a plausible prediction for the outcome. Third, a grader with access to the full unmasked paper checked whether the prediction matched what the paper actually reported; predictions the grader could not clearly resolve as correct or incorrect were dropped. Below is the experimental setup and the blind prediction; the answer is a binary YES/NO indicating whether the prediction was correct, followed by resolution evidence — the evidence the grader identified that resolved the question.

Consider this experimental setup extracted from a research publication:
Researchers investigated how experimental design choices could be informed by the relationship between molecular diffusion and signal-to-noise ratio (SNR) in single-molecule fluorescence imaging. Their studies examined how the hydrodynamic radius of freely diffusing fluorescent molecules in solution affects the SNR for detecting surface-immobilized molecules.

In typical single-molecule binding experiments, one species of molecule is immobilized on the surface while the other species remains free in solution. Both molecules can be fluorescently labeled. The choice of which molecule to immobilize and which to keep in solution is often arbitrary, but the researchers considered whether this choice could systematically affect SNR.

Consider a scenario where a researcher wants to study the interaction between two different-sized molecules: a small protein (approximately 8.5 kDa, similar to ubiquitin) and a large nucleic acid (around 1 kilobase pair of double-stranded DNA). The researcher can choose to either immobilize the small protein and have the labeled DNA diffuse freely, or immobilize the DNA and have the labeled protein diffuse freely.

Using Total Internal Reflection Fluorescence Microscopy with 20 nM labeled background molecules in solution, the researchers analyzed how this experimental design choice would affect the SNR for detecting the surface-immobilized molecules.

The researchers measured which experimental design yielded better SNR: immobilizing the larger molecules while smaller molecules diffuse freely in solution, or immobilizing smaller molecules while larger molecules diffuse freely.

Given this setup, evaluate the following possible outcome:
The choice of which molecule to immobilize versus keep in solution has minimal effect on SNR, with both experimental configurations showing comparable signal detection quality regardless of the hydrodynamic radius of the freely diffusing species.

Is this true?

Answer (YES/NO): NO